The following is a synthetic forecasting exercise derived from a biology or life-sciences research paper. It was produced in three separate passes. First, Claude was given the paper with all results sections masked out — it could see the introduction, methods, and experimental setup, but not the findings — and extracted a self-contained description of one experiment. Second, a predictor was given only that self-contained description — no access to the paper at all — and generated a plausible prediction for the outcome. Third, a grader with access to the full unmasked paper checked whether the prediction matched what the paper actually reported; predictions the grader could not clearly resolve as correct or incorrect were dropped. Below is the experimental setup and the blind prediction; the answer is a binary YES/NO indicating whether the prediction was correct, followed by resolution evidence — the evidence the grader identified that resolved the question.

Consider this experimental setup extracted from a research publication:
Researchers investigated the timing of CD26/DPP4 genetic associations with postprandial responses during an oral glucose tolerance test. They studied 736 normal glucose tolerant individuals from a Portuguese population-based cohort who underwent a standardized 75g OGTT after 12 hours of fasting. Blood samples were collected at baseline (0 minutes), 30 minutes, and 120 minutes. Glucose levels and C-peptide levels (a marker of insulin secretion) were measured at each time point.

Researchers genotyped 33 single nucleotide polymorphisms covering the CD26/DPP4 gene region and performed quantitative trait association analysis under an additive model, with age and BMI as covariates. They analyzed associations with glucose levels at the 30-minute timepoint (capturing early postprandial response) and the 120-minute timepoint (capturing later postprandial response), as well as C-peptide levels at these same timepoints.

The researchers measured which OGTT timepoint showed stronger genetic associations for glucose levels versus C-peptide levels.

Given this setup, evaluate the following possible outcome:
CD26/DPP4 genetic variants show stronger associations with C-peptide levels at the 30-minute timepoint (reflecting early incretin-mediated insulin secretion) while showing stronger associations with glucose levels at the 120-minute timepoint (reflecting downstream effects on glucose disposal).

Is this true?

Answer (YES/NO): NO